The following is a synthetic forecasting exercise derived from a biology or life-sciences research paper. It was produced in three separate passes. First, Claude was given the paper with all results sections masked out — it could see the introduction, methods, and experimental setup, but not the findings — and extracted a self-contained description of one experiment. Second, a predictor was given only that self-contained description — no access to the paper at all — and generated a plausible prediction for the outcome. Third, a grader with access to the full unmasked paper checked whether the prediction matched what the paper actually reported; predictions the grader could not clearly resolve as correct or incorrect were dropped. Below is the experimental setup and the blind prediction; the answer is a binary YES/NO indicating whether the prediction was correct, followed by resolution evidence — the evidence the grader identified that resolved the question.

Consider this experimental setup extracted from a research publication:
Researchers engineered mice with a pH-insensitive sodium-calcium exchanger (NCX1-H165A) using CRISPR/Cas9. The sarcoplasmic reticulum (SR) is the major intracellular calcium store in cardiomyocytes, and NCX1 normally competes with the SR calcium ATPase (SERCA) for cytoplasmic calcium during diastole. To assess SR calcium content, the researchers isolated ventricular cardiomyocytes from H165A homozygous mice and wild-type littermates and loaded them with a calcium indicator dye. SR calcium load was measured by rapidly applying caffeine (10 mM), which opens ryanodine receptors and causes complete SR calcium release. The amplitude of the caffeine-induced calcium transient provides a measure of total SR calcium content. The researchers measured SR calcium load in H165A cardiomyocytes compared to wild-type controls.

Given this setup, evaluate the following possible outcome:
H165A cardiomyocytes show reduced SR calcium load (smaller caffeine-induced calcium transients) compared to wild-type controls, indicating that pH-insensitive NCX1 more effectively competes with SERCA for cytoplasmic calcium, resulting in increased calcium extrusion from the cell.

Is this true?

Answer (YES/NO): NO